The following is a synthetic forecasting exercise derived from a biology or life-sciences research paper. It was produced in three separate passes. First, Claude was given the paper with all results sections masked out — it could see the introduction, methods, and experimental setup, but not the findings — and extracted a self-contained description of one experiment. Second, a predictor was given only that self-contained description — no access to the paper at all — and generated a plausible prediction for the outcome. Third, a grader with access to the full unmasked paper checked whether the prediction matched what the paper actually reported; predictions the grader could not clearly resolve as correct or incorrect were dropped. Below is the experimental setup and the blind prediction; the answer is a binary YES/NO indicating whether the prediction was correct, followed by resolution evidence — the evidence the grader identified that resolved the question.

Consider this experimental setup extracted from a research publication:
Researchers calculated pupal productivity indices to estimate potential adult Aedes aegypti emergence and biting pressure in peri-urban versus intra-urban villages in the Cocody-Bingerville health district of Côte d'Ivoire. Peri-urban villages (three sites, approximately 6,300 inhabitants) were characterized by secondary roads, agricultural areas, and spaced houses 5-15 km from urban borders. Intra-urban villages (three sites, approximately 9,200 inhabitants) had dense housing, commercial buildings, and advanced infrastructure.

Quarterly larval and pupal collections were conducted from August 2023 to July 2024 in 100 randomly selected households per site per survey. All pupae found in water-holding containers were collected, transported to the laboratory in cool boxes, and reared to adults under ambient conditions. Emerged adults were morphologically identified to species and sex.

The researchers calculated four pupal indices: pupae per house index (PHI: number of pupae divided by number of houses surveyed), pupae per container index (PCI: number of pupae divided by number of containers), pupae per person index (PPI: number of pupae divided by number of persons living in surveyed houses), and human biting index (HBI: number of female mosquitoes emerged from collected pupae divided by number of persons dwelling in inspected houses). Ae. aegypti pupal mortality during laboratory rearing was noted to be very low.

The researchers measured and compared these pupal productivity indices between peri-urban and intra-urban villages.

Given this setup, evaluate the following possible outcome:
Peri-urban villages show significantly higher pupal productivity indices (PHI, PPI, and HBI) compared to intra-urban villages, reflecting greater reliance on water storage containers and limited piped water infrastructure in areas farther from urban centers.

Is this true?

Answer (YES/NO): NO